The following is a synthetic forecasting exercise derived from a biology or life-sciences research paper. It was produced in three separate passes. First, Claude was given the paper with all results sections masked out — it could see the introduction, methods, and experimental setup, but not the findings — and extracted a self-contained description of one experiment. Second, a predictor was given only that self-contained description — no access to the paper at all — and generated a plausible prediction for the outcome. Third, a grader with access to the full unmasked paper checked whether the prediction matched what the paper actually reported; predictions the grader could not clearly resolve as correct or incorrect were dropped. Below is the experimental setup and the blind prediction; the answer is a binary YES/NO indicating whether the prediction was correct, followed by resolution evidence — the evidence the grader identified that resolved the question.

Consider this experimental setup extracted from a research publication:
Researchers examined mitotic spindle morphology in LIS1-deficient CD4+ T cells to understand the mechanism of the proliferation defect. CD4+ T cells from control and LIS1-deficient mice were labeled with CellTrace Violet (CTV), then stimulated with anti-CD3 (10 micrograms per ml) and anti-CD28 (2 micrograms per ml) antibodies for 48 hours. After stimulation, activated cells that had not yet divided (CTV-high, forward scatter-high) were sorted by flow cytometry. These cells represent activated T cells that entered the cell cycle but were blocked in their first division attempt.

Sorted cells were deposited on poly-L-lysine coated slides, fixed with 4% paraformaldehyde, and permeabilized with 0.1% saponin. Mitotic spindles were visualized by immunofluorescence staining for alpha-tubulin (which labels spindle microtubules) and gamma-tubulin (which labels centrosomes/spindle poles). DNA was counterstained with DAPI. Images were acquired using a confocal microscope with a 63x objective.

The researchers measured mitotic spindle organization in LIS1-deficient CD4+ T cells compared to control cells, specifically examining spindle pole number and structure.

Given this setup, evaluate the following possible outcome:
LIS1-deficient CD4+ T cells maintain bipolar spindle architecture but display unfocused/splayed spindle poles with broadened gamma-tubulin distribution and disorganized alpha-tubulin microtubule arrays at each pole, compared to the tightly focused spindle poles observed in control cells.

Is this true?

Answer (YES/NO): NO